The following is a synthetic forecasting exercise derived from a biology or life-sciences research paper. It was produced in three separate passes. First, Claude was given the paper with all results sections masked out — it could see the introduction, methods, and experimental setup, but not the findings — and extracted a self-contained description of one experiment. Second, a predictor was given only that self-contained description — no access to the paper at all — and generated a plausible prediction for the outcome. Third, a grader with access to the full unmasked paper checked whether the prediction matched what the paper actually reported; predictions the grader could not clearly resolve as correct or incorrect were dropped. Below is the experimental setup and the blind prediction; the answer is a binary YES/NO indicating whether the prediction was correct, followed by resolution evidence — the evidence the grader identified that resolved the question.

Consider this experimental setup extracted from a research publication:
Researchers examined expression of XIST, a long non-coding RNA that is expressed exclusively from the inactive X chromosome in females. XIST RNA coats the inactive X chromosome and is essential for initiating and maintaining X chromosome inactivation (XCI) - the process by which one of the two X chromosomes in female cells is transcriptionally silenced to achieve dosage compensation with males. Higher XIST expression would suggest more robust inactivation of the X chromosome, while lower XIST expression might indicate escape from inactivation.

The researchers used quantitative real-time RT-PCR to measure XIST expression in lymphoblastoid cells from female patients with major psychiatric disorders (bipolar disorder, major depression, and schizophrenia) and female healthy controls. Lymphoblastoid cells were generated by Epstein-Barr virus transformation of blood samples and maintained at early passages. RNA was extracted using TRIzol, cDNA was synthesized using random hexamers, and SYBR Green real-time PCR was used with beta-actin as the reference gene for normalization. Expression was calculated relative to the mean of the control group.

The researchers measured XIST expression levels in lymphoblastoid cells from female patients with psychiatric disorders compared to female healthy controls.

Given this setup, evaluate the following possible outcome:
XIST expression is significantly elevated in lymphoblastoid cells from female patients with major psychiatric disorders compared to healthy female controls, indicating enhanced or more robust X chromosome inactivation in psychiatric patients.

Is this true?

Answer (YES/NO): NO